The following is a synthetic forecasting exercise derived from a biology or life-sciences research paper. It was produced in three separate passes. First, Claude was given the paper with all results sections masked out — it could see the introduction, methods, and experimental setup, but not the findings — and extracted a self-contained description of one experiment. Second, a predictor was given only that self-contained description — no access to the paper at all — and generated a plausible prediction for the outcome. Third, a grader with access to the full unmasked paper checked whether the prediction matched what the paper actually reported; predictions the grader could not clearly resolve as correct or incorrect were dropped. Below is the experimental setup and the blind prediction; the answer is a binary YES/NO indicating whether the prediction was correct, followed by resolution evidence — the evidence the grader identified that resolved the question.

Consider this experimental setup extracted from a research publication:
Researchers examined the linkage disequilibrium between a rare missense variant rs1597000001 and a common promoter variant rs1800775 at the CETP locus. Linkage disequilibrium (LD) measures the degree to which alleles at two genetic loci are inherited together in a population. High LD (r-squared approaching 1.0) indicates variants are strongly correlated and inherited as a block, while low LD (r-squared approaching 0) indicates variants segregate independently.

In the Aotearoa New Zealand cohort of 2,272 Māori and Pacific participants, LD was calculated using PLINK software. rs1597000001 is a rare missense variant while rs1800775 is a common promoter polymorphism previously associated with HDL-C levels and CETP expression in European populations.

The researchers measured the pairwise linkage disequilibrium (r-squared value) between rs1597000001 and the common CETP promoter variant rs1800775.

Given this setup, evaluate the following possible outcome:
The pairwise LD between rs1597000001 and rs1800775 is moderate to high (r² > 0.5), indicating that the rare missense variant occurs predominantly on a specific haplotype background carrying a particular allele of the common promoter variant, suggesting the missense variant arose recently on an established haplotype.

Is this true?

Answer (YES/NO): NO